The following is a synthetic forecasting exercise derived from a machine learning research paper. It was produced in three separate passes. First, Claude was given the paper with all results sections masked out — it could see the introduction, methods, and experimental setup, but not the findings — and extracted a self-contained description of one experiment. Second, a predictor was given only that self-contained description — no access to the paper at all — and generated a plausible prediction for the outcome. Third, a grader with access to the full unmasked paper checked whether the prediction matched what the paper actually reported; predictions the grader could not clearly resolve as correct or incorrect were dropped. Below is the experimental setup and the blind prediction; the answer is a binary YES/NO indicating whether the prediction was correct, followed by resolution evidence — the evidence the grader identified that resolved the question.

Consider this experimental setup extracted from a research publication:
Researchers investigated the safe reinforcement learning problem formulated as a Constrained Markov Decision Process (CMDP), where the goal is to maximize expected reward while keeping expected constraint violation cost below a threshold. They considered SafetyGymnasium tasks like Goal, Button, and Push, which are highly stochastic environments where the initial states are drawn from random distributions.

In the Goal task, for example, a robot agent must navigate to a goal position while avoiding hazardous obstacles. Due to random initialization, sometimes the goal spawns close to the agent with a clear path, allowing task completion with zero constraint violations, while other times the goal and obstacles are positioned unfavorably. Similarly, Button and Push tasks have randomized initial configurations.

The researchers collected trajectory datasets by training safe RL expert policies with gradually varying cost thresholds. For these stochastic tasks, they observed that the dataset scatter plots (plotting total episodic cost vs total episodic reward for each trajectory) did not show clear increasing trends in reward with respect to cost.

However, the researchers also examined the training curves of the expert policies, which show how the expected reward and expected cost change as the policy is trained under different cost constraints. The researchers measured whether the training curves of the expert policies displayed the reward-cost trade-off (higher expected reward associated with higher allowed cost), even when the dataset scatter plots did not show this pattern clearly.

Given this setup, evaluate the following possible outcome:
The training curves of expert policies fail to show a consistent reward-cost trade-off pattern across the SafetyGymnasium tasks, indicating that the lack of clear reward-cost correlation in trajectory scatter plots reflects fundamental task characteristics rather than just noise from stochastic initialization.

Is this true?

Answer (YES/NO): NO